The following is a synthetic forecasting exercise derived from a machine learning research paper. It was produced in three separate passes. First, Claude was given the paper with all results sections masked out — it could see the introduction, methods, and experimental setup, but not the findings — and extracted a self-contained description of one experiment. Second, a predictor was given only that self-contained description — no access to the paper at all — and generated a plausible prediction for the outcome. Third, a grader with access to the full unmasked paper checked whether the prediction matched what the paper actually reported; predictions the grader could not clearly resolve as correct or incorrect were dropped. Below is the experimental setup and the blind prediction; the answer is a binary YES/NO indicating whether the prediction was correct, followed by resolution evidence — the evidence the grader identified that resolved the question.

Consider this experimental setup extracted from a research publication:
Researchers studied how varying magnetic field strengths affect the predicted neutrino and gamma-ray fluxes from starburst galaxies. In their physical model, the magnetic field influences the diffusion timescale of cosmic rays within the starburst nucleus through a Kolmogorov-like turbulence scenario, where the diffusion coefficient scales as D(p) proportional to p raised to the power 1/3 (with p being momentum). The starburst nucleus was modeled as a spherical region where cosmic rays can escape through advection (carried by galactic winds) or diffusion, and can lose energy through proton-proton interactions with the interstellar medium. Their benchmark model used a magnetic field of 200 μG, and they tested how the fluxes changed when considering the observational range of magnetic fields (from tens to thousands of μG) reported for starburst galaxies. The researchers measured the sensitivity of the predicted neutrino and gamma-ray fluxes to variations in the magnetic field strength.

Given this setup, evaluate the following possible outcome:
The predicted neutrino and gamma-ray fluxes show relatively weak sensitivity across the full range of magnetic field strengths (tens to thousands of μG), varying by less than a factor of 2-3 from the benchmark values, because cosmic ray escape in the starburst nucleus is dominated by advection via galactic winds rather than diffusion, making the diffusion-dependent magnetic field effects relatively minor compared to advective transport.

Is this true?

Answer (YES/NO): YES